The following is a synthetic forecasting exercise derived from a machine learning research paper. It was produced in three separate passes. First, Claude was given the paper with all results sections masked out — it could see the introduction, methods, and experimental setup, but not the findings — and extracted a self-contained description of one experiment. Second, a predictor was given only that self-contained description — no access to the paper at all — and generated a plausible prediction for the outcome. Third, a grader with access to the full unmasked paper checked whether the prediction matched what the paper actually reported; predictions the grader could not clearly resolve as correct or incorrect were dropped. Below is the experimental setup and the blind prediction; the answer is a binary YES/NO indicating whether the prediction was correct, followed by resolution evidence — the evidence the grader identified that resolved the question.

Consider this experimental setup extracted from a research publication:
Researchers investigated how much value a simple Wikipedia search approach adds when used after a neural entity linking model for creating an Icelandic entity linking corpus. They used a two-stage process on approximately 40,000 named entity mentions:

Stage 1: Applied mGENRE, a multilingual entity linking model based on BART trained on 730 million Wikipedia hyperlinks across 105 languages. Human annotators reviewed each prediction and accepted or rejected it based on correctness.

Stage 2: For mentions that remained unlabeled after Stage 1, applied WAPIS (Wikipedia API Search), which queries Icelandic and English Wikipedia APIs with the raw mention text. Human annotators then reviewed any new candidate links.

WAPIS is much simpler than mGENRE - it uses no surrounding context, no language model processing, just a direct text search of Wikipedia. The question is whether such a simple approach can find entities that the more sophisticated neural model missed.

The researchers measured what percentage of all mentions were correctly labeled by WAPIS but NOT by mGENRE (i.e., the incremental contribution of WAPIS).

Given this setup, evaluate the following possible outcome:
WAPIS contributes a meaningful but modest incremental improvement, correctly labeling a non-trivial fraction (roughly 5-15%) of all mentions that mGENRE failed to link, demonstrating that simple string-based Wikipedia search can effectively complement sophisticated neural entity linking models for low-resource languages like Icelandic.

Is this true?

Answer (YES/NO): YES